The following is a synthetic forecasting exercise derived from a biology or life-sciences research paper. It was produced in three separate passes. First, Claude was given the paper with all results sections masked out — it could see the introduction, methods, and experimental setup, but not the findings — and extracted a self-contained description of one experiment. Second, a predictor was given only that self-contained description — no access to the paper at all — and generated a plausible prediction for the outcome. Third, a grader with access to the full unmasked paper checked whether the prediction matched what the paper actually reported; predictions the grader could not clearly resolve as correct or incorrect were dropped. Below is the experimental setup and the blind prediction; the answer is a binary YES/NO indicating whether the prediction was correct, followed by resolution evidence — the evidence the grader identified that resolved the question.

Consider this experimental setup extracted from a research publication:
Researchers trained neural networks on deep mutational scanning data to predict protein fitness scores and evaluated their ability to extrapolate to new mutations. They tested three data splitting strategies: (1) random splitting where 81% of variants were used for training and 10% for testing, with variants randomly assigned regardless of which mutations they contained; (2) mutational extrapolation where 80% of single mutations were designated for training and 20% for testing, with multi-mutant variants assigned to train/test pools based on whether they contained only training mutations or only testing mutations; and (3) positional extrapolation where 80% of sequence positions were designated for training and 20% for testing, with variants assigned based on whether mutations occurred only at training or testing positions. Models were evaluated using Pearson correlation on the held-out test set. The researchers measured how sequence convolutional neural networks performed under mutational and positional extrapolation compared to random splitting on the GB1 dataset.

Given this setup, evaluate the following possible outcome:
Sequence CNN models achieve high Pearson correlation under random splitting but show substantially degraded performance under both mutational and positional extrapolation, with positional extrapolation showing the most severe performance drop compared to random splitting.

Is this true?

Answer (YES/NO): YES